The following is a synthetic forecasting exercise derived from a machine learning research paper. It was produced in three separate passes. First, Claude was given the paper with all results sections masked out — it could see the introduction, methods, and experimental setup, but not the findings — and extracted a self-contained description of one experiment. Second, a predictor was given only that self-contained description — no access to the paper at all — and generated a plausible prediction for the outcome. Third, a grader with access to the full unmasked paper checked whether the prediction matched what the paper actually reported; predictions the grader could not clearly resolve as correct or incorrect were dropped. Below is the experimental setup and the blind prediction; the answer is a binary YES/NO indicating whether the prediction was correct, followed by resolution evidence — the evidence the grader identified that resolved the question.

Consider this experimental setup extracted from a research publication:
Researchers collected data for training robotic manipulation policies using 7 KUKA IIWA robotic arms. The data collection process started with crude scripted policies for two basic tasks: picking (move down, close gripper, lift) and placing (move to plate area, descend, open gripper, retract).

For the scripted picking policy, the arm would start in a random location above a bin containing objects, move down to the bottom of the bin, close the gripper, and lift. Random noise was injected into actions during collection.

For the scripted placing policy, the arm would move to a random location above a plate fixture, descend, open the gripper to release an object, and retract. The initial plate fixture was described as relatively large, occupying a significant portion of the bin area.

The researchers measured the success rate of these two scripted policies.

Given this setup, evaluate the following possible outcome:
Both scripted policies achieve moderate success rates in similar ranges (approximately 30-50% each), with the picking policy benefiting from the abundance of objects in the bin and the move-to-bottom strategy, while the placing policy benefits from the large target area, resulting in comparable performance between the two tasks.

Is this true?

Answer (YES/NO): NO